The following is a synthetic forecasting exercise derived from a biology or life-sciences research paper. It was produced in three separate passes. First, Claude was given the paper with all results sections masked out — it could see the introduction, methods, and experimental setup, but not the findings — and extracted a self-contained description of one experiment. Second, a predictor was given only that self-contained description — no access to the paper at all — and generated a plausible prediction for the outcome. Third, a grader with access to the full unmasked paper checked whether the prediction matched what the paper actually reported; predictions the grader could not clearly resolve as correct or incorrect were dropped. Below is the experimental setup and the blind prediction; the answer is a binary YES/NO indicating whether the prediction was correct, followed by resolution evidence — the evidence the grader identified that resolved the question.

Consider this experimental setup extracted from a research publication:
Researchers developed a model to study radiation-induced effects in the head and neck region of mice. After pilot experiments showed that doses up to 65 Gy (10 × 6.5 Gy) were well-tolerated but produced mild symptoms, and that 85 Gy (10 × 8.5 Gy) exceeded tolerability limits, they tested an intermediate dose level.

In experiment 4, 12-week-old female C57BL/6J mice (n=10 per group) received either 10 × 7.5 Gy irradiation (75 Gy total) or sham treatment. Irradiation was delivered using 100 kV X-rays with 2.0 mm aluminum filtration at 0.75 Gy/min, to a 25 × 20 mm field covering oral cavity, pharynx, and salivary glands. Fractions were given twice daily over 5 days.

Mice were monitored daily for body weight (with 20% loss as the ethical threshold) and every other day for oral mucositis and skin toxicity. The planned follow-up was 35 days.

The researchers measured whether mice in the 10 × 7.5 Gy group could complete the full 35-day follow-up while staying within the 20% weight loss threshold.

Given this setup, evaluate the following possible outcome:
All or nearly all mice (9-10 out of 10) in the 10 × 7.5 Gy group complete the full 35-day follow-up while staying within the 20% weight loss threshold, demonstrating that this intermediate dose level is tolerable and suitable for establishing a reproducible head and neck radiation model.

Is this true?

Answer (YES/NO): YES